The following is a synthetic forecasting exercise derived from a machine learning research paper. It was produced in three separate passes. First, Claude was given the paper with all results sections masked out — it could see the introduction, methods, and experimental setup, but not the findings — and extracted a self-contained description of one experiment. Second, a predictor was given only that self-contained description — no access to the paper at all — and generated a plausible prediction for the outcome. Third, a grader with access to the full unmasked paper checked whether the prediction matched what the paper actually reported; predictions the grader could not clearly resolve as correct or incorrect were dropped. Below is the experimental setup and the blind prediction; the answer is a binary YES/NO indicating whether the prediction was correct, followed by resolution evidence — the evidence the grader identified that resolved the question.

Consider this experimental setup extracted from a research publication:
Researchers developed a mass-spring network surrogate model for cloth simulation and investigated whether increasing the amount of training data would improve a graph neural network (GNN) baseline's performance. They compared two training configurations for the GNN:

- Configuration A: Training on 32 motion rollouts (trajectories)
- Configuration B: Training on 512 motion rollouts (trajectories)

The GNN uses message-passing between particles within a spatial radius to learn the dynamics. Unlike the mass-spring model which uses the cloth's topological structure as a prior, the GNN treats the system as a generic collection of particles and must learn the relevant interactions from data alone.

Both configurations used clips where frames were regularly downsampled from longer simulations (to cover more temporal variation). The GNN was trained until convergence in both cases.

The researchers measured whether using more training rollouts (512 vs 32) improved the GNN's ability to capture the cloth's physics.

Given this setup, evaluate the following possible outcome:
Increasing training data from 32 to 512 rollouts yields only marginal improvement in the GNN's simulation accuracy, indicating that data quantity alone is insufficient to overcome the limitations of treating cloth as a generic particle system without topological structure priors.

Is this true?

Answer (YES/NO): NO